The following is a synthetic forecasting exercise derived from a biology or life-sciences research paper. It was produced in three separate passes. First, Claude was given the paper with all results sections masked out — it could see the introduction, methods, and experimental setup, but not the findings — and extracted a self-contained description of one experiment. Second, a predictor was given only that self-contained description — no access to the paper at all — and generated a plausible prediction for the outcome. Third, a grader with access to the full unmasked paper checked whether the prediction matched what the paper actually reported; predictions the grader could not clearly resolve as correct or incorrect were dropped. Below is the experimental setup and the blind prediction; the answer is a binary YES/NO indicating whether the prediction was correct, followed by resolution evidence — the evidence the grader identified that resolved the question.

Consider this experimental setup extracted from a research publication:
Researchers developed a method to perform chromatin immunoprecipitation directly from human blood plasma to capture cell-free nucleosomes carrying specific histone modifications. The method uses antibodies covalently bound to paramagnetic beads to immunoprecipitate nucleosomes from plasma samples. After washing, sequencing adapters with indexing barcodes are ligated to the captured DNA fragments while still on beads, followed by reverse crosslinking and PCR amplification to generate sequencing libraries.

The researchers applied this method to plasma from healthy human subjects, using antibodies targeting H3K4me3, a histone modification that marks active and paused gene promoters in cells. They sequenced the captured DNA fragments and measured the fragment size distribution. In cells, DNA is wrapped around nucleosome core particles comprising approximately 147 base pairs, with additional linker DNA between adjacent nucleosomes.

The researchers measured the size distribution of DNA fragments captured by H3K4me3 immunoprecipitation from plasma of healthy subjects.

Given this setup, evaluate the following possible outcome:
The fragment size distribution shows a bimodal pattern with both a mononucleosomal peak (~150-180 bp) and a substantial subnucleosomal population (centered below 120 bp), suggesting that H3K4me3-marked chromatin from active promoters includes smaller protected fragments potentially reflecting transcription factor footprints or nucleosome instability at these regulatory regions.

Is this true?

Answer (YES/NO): NO